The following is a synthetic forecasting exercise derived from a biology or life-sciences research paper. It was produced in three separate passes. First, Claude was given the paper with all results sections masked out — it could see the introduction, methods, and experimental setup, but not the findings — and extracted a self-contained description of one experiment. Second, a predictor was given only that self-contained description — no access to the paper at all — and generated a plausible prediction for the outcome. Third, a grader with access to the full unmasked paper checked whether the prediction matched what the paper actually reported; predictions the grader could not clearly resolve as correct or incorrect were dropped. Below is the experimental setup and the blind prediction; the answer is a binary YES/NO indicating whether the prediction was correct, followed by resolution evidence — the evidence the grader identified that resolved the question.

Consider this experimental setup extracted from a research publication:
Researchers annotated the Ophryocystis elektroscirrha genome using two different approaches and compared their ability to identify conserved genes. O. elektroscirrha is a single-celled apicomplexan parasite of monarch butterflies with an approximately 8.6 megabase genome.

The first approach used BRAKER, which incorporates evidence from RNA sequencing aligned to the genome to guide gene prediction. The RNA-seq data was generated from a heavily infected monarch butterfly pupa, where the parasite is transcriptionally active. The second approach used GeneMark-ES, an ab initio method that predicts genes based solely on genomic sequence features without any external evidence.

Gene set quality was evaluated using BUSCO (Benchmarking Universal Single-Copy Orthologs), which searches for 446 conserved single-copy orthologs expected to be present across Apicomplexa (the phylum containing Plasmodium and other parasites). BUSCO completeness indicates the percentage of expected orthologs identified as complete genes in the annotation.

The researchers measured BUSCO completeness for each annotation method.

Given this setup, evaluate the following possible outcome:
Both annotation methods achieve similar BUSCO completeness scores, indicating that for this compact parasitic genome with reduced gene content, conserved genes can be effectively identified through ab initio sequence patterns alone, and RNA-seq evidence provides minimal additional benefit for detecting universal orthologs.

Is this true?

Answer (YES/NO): NO